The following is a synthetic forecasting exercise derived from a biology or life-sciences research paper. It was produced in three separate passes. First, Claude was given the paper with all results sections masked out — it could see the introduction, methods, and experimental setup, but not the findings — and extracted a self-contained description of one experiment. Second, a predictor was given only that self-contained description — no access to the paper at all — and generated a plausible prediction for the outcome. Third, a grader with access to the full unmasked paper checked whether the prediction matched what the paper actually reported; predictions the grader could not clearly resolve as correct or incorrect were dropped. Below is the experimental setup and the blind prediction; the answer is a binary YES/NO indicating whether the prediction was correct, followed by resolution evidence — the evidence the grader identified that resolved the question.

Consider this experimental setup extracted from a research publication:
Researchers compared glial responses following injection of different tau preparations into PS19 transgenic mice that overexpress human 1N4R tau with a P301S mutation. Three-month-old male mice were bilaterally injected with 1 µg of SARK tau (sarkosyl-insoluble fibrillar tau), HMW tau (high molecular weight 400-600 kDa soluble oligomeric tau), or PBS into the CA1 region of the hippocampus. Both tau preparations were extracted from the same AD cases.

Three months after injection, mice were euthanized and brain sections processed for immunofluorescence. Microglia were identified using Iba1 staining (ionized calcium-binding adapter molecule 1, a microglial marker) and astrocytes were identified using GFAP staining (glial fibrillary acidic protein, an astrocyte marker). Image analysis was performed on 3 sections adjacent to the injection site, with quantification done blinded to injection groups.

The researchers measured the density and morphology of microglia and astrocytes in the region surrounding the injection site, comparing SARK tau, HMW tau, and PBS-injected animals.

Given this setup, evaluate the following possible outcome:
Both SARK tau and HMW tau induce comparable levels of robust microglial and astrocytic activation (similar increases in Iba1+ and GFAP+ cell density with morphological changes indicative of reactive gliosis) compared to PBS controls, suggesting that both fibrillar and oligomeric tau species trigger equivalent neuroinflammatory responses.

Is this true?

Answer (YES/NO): NO